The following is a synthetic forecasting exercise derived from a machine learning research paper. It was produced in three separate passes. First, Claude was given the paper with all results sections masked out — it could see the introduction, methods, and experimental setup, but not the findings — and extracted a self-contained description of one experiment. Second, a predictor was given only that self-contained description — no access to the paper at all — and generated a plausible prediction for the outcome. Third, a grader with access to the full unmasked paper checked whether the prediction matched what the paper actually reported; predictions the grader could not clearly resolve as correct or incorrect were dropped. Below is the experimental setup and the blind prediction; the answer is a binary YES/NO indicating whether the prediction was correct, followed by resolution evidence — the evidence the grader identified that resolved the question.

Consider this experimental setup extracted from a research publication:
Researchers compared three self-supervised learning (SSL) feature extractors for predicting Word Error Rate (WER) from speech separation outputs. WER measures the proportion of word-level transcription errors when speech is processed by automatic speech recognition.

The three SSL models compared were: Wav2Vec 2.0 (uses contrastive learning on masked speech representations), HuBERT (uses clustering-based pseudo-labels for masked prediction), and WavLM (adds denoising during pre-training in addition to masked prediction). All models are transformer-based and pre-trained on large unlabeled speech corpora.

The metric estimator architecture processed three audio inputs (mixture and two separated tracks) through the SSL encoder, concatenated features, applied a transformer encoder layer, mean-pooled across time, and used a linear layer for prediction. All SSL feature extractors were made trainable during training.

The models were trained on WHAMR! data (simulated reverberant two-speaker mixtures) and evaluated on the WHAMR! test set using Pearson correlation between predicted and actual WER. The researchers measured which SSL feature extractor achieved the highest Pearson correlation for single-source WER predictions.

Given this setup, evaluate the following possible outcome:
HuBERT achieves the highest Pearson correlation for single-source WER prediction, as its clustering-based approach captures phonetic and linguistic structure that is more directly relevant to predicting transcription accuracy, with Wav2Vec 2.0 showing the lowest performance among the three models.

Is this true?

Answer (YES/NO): NO